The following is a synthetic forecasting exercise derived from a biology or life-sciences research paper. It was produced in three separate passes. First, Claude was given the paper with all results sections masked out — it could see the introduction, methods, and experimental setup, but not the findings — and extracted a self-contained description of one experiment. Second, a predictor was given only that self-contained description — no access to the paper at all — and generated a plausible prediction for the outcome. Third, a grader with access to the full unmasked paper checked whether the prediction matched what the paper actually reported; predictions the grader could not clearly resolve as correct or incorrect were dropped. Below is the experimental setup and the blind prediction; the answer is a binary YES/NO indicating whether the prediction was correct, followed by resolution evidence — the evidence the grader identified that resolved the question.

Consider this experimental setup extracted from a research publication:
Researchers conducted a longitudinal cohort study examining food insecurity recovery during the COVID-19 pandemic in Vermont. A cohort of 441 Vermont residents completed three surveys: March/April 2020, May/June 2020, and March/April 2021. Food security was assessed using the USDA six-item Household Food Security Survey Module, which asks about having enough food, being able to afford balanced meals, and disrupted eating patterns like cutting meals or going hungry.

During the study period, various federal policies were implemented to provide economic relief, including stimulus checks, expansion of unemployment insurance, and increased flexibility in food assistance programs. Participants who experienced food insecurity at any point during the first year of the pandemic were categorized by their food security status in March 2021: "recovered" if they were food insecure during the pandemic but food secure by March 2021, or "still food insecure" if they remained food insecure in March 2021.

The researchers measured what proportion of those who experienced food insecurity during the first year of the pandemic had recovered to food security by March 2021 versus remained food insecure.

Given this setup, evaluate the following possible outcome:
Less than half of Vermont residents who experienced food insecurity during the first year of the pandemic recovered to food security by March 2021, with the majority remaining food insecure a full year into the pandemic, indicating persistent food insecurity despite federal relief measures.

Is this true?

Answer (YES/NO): YES